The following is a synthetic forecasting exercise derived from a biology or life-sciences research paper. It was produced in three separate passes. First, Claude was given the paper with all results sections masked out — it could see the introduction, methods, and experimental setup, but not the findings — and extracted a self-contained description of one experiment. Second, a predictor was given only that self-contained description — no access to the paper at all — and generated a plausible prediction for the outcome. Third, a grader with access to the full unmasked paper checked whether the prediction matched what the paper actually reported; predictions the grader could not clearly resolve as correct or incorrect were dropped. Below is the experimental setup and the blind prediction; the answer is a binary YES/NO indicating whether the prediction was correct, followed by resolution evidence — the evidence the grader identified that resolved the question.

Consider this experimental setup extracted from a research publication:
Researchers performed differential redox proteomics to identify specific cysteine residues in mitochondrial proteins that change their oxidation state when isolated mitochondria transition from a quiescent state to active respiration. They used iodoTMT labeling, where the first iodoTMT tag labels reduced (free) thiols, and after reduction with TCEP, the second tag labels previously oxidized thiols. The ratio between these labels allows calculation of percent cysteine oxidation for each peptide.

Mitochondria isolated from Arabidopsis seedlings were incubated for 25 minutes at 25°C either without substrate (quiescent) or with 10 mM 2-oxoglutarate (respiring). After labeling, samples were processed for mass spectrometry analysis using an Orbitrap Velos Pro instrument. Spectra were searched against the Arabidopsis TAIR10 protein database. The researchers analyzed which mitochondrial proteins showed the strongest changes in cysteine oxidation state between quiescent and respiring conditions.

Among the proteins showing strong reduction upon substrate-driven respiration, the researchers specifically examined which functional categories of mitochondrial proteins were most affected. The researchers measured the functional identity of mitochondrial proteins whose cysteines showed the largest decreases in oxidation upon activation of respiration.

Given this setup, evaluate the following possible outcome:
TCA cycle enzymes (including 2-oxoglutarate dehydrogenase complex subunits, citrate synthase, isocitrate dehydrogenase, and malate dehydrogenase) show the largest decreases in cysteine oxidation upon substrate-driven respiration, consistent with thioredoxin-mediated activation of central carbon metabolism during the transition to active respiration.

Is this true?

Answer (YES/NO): NO